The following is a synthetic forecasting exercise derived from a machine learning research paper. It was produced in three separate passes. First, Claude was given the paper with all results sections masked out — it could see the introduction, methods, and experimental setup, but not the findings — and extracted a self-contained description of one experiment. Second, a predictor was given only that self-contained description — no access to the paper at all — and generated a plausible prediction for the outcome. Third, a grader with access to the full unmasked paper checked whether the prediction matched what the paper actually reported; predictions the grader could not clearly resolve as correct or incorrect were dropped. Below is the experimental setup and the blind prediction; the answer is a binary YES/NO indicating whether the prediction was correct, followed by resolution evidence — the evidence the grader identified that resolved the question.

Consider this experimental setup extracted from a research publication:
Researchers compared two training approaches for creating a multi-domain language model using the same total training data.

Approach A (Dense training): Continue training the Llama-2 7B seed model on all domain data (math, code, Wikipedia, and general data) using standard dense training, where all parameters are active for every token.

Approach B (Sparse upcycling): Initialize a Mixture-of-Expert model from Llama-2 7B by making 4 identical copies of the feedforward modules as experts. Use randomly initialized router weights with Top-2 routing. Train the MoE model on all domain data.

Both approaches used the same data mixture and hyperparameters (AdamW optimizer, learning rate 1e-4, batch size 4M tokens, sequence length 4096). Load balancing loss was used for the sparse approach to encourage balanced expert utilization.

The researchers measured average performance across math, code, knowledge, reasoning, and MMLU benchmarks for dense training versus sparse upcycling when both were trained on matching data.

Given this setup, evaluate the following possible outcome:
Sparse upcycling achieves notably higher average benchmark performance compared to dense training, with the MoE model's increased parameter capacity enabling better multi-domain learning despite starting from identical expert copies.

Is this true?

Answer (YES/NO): YES